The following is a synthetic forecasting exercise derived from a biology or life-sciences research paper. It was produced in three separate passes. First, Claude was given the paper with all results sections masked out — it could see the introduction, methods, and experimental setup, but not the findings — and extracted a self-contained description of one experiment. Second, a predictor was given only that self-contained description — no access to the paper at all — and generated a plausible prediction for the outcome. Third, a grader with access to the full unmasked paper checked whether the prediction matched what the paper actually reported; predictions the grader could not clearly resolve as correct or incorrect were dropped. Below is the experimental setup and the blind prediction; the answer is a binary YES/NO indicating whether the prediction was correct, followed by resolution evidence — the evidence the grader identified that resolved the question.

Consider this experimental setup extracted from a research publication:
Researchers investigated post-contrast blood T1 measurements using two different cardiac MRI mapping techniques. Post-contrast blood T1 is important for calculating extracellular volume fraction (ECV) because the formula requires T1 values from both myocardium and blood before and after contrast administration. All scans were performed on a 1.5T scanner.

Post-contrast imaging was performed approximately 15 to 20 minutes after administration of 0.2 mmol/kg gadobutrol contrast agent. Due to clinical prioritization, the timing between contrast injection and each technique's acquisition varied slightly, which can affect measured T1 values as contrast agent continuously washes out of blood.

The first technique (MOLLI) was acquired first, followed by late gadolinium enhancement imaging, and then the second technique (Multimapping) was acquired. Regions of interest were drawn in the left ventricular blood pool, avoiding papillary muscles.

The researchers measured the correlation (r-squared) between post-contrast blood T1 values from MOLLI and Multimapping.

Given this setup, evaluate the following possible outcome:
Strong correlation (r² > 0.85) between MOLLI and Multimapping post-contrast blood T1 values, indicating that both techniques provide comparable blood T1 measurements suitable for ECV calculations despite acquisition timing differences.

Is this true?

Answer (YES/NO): NO